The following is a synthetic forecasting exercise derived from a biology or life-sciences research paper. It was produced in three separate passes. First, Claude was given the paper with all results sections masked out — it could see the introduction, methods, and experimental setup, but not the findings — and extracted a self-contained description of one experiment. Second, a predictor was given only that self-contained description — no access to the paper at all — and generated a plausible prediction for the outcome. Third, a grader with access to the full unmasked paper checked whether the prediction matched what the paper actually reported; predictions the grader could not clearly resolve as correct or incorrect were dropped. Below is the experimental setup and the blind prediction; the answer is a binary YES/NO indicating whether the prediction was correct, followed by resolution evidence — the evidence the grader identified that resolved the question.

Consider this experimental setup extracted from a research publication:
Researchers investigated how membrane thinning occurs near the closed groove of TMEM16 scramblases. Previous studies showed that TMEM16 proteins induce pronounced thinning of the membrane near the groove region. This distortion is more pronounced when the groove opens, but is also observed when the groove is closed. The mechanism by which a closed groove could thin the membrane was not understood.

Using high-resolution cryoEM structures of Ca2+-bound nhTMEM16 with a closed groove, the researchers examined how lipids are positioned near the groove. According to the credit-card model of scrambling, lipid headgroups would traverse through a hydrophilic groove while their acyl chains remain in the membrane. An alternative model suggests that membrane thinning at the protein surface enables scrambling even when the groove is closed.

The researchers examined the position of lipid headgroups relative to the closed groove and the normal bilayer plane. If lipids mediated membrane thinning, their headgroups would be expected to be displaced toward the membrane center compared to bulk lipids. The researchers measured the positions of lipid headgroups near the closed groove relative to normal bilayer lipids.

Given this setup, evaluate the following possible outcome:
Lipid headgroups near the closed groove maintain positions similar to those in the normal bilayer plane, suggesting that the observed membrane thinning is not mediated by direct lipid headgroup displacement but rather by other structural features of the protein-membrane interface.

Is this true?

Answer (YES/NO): NO